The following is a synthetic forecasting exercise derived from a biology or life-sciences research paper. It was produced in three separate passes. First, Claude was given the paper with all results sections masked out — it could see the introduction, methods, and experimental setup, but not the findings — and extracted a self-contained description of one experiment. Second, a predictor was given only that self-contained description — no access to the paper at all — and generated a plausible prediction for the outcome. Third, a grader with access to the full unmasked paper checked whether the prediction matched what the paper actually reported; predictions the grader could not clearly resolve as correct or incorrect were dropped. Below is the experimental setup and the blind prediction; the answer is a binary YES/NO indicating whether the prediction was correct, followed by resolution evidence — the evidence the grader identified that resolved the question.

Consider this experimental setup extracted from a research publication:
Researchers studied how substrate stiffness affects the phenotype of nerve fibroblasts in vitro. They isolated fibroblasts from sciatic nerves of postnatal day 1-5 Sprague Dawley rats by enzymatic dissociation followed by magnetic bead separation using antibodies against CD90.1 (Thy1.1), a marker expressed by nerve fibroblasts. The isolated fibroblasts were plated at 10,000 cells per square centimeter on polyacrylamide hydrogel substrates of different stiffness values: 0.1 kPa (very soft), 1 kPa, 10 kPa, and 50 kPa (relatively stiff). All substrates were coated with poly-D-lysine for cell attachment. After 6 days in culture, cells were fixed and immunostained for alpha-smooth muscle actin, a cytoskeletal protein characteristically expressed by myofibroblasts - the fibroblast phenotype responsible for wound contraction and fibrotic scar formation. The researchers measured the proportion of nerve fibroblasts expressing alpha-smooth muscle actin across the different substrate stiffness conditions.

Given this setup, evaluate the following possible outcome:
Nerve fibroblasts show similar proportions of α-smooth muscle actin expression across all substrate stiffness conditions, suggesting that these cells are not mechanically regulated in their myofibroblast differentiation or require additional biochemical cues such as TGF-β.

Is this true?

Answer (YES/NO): NO